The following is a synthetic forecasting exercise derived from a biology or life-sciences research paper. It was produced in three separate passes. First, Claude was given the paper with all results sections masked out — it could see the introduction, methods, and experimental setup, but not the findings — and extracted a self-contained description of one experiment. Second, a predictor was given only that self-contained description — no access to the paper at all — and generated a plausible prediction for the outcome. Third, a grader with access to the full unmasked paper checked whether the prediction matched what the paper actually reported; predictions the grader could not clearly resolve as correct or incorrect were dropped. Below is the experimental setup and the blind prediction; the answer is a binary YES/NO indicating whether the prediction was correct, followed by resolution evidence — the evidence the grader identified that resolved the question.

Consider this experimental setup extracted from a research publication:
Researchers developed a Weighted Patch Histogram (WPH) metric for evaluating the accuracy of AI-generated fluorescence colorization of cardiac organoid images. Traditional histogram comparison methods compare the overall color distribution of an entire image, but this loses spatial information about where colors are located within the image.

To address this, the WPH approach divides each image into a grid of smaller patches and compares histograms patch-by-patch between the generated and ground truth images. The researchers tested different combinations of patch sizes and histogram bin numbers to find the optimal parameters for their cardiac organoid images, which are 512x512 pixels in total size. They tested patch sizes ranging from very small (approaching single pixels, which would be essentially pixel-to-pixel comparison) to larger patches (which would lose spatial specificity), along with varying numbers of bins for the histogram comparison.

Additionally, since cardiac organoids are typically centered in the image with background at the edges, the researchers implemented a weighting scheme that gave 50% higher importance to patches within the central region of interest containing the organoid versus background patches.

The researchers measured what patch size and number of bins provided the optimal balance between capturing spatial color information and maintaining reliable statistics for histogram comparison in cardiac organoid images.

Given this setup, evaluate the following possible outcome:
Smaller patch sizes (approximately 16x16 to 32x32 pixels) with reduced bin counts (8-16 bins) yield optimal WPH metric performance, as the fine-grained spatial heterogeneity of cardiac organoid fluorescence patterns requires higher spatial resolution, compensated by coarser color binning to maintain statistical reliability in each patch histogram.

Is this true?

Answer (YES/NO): NO